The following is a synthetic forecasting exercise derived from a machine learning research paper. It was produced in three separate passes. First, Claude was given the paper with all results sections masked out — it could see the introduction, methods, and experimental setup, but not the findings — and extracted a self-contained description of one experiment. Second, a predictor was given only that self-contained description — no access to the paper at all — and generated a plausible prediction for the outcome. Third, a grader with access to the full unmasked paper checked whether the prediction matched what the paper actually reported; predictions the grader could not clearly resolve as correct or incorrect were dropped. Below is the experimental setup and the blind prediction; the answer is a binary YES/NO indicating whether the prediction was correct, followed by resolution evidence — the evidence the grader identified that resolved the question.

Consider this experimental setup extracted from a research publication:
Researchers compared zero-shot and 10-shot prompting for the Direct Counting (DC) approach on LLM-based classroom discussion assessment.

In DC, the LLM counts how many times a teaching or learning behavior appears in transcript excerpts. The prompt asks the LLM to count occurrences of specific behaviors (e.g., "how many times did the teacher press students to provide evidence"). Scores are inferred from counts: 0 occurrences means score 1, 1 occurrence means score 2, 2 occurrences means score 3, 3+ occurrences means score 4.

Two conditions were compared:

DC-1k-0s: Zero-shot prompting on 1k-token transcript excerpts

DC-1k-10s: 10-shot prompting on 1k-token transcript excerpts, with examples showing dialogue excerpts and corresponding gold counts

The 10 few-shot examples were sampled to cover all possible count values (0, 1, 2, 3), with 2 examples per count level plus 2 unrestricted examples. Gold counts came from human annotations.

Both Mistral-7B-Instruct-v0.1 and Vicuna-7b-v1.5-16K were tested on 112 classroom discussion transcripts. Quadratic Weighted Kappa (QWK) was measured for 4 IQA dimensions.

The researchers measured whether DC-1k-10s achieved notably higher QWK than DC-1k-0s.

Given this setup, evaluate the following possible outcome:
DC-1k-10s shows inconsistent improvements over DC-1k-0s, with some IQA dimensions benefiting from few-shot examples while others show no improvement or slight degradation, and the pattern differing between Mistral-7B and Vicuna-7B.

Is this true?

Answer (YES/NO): YES